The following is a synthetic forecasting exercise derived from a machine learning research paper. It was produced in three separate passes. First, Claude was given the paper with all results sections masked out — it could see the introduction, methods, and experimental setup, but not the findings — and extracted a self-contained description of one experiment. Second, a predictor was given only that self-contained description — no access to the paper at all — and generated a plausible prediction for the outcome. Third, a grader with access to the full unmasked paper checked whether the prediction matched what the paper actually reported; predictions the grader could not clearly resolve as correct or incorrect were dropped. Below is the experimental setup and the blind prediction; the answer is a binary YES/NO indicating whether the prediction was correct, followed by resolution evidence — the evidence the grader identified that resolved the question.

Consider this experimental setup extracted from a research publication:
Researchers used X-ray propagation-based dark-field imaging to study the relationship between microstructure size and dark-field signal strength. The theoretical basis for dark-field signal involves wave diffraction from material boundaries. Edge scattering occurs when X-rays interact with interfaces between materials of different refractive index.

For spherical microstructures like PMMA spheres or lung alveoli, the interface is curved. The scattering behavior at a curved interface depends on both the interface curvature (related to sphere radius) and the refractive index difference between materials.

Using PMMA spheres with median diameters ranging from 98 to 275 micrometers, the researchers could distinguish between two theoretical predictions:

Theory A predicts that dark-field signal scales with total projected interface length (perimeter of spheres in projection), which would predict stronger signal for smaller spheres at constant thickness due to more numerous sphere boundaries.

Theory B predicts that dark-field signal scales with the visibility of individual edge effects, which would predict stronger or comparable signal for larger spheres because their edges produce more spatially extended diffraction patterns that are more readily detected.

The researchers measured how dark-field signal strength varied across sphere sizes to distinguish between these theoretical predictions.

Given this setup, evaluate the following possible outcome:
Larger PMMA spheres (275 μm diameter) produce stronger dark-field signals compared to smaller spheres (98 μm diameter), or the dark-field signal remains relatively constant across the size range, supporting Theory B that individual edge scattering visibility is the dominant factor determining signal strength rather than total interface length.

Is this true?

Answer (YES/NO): NO